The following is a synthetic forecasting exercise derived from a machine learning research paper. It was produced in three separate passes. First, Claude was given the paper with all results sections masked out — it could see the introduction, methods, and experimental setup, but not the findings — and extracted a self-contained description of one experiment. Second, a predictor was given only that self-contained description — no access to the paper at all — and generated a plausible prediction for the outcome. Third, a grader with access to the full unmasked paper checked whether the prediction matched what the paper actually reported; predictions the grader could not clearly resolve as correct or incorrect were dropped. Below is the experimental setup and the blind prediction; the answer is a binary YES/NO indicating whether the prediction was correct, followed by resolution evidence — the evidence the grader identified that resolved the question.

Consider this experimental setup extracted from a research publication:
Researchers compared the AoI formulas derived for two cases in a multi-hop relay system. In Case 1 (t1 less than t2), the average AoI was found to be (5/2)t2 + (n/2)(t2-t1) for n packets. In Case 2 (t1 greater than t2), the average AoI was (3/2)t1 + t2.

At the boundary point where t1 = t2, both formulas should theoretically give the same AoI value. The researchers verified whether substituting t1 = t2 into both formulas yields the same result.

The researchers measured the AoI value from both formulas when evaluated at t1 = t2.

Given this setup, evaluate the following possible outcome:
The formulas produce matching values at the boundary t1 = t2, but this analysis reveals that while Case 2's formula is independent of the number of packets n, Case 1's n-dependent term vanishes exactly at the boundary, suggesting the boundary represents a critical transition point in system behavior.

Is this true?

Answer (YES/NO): NO